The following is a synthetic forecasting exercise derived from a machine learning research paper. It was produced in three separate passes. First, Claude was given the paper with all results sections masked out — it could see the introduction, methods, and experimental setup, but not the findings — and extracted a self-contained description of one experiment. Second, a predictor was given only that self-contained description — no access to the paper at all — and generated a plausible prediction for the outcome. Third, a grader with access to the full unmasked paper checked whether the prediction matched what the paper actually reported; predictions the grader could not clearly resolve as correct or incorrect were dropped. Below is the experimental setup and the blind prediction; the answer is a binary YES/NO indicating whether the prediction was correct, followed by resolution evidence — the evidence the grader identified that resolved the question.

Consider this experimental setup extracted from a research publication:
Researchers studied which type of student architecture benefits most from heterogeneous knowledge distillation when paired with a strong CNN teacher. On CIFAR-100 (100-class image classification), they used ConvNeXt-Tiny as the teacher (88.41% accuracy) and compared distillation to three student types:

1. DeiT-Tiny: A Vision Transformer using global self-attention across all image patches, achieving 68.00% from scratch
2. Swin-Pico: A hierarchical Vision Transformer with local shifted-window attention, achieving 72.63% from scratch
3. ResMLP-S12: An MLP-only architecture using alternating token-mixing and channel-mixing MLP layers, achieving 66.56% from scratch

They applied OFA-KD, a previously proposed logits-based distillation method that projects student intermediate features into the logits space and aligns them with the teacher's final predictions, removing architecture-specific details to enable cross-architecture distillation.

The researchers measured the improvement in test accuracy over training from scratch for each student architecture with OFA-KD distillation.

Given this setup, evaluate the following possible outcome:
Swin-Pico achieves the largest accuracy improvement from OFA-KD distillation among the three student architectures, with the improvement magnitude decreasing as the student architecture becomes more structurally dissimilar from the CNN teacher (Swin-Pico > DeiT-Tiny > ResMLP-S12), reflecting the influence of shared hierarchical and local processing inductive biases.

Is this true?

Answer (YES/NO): NO